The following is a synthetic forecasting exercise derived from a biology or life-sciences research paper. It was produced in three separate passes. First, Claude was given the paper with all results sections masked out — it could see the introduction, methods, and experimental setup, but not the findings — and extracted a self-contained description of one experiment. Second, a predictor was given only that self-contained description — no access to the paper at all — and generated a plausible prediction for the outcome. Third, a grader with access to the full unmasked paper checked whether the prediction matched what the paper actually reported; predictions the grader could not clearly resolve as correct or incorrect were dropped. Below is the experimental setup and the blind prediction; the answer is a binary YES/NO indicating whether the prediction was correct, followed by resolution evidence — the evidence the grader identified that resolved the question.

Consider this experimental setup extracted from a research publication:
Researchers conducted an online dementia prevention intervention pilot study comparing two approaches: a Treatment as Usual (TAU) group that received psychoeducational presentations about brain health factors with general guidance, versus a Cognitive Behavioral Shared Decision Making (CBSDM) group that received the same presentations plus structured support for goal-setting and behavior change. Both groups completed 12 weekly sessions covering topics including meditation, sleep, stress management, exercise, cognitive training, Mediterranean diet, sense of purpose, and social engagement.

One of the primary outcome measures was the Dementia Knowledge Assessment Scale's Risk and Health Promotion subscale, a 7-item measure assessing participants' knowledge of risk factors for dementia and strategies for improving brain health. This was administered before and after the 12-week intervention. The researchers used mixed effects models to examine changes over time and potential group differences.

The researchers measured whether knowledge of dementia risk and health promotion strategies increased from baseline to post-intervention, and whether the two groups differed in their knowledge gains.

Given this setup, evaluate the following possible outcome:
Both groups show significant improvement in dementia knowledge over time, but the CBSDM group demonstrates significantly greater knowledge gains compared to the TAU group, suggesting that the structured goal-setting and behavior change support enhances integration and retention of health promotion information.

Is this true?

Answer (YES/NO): NO